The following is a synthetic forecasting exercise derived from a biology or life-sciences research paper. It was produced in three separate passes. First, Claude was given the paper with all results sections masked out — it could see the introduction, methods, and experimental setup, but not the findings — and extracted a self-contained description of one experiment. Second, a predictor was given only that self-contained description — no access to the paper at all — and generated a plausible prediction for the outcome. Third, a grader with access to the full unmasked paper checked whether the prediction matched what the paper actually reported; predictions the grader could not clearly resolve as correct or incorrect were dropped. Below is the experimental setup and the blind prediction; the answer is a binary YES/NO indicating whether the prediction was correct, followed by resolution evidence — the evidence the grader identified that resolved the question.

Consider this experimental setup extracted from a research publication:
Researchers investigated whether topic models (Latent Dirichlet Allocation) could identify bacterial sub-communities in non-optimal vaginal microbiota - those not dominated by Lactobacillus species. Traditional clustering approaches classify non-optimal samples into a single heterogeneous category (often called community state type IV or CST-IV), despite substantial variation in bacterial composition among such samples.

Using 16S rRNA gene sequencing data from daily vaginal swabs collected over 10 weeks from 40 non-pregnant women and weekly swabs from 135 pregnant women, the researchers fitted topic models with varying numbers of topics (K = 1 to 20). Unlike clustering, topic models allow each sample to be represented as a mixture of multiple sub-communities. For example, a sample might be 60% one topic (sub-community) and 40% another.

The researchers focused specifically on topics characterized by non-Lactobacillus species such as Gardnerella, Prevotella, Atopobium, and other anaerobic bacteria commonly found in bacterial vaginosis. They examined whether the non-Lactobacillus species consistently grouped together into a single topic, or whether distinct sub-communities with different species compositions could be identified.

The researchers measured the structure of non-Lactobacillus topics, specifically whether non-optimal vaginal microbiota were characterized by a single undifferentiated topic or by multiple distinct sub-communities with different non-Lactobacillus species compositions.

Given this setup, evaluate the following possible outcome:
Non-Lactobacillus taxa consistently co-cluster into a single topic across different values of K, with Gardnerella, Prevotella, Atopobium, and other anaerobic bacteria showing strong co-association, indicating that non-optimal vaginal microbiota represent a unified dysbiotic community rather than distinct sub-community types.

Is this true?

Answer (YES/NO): NO